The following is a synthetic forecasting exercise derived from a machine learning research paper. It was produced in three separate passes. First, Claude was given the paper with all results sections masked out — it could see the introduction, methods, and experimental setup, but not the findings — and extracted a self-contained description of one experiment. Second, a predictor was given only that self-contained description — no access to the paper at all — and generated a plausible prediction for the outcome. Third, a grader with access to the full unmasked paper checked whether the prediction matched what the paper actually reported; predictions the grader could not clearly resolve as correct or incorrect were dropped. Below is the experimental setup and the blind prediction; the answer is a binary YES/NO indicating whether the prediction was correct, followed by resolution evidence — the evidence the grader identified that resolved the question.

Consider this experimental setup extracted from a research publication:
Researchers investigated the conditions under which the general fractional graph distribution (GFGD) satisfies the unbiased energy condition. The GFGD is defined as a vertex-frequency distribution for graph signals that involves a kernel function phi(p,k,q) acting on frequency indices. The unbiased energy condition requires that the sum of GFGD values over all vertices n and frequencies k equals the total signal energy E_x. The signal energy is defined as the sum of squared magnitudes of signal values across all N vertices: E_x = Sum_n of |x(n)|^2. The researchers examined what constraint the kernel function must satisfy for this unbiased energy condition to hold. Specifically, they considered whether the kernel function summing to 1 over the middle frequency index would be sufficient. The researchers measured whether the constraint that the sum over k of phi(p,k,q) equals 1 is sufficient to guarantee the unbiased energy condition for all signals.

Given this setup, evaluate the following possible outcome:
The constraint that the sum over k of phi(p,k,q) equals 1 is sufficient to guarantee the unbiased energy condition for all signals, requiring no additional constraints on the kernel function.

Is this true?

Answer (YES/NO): YES